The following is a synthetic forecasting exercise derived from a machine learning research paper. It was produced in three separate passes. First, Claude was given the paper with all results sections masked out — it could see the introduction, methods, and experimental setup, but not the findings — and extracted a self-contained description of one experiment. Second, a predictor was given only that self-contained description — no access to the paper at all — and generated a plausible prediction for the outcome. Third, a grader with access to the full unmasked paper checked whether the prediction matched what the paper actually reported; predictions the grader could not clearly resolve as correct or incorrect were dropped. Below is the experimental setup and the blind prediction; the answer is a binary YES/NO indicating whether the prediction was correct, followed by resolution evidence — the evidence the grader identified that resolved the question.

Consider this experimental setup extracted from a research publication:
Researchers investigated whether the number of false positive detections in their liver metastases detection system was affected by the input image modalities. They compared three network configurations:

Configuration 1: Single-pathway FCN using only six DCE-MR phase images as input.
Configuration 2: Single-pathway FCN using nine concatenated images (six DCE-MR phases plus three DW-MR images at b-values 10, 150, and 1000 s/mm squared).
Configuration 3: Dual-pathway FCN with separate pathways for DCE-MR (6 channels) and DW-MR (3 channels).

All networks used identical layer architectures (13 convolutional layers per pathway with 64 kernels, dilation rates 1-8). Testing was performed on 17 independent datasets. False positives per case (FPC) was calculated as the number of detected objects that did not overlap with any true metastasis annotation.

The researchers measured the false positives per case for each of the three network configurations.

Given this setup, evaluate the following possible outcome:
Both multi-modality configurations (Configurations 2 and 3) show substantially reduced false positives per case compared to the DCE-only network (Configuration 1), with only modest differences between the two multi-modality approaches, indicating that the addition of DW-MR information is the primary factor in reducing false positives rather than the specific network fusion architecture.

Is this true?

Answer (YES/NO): NO